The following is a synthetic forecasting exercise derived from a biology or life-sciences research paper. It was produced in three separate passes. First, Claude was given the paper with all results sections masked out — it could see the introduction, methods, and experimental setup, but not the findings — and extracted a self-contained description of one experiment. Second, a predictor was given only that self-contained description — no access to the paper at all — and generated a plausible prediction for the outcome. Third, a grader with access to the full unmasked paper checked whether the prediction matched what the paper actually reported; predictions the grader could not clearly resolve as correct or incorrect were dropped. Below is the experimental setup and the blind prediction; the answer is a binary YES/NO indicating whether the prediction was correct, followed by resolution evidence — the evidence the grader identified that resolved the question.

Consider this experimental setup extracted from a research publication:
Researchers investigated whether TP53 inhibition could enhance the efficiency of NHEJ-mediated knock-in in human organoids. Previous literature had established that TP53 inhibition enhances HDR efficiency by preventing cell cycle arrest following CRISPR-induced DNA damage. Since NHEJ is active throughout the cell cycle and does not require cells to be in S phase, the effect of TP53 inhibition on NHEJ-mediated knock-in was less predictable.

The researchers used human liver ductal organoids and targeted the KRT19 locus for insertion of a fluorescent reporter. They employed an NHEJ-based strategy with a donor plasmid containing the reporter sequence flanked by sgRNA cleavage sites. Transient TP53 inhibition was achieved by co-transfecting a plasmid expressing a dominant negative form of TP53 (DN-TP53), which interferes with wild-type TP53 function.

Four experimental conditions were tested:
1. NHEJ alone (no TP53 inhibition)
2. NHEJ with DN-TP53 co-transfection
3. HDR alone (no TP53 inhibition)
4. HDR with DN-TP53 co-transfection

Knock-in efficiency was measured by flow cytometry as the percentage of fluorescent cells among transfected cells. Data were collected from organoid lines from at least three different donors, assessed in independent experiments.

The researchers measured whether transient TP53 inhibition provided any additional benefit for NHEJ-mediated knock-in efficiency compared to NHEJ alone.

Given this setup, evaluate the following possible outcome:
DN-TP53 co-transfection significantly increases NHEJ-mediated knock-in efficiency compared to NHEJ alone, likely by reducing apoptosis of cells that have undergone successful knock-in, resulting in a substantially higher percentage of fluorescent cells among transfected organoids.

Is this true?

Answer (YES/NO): NO